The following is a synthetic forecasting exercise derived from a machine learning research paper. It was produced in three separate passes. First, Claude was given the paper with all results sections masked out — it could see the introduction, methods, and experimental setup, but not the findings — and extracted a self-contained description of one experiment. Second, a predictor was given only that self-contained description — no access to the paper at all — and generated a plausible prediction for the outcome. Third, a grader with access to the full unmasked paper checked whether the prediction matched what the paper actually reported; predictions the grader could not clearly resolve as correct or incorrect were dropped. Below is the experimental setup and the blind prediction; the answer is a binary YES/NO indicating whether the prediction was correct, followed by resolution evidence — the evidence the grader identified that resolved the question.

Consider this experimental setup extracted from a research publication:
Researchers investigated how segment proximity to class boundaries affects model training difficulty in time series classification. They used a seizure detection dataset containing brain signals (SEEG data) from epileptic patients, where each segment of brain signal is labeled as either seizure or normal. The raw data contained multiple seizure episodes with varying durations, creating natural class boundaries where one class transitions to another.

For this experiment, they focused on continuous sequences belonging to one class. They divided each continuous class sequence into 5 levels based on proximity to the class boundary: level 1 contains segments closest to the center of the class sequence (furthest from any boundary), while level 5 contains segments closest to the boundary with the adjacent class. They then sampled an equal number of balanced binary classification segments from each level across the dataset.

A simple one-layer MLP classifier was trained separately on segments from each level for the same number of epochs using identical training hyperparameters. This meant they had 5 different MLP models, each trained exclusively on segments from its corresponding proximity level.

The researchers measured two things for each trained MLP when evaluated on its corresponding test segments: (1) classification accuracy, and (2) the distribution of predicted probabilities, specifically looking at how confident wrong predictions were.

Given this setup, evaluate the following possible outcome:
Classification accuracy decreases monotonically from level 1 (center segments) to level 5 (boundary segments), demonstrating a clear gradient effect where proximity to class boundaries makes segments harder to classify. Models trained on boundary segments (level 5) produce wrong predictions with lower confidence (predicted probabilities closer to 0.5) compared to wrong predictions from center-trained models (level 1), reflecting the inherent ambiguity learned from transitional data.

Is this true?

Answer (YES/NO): NO